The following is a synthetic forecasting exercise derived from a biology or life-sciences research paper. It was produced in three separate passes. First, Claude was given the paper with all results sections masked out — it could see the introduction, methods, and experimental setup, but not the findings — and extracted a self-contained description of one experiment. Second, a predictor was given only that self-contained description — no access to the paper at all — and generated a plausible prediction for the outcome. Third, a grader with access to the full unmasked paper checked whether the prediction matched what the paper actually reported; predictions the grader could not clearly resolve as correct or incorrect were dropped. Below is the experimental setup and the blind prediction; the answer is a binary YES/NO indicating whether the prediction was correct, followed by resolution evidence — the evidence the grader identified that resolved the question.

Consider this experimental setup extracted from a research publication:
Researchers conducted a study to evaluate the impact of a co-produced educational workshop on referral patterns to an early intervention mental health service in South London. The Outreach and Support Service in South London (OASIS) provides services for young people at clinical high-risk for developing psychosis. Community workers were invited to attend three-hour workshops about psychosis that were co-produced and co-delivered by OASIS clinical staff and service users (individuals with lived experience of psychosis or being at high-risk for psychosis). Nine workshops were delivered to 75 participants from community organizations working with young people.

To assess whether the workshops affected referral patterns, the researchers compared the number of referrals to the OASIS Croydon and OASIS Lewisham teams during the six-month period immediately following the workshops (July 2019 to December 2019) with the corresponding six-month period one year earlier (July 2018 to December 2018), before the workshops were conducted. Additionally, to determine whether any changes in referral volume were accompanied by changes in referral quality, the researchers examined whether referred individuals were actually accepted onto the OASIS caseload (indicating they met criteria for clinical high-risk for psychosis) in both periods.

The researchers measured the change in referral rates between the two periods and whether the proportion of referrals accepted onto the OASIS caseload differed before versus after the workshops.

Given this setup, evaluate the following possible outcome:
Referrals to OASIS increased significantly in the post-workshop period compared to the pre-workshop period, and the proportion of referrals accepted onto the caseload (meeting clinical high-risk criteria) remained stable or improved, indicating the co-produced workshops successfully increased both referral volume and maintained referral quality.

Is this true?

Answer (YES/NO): NO